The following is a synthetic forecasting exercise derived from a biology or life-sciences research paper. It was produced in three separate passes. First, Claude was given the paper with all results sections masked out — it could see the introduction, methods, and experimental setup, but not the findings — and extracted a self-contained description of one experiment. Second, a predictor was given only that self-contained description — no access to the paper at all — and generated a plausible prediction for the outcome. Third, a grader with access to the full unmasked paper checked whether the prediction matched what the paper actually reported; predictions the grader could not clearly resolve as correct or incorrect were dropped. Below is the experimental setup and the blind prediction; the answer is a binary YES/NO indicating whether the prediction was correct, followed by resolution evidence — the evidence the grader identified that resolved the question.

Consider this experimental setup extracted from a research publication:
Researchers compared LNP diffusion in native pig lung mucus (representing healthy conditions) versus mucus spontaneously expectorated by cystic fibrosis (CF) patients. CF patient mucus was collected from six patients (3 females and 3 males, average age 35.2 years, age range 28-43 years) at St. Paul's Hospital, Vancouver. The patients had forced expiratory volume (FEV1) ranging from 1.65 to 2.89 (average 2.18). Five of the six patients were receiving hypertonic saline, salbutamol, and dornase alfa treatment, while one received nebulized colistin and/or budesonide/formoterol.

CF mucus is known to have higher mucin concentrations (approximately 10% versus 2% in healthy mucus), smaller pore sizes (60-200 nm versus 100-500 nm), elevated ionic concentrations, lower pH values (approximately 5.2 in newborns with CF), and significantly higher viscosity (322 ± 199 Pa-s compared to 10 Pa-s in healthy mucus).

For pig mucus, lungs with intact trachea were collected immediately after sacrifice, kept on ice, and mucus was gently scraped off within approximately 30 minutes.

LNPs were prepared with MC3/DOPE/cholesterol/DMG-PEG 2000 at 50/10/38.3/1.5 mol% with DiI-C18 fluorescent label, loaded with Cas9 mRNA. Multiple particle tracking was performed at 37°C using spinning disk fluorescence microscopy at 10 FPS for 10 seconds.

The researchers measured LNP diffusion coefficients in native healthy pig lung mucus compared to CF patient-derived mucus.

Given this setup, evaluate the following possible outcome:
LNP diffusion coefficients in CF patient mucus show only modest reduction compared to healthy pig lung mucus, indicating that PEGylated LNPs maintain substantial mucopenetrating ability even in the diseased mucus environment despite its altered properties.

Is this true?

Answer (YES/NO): NO